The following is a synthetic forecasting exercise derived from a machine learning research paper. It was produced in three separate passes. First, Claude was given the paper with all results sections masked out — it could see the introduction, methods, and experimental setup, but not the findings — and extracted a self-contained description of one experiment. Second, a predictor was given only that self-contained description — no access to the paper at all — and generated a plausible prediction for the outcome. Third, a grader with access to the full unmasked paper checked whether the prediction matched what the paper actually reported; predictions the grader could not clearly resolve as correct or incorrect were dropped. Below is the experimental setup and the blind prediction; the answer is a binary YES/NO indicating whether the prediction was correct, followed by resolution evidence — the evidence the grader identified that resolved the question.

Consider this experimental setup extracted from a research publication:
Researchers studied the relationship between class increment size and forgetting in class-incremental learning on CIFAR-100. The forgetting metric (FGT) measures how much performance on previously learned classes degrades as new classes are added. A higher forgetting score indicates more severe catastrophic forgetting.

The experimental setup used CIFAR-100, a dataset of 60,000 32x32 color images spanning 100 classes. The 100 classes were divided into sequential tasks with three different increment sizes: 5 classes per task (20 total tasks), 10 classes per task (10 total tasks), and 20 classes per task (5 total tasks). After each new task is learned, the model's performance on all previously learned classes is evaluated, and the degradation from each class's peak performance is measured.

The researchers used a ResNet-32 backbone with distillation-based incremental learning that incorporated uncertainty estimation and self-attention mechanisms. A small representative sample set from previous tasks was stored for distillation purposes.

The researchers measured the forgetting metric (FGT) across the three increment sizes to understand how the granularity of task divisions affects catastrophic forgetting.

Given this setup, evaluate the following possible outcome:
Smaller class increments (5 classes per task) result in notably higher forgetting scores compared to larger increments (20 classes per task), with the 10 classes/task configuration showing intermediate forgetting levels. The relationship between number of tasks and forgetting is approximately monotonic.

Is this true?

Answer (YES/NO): YES